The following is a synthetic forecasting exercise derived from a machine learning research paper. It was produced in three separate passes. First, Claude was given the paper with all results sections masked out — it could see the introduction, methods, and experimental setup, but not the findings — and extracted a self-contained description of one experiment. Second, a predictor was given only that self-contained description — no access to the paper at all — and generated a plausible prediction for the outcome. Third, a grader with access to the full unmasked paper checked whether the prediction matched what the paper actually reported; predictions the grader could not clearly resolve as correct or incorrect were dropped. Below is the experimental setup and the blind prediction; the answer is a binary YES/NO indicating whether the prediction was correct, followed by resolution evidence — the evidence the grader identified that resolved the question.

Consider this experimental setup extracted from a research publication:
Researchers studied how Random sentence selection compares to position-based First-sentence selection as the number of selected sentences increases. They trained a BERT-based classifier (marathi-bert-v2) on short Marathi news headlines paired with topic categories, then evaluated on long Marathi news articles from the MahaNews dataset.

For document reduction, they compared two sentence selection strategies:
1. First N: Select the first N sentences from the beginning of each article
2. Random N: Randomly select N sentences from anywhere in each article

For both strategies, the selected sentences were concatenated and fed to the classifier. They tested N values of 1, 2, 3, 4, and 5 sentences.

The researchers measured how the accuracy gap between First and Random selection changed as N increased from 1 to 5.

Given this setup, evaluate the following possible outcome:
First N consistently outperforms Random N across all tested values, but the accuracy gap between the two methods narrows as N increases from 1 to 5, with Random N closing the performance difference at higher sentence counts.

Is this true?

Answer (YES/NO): NO